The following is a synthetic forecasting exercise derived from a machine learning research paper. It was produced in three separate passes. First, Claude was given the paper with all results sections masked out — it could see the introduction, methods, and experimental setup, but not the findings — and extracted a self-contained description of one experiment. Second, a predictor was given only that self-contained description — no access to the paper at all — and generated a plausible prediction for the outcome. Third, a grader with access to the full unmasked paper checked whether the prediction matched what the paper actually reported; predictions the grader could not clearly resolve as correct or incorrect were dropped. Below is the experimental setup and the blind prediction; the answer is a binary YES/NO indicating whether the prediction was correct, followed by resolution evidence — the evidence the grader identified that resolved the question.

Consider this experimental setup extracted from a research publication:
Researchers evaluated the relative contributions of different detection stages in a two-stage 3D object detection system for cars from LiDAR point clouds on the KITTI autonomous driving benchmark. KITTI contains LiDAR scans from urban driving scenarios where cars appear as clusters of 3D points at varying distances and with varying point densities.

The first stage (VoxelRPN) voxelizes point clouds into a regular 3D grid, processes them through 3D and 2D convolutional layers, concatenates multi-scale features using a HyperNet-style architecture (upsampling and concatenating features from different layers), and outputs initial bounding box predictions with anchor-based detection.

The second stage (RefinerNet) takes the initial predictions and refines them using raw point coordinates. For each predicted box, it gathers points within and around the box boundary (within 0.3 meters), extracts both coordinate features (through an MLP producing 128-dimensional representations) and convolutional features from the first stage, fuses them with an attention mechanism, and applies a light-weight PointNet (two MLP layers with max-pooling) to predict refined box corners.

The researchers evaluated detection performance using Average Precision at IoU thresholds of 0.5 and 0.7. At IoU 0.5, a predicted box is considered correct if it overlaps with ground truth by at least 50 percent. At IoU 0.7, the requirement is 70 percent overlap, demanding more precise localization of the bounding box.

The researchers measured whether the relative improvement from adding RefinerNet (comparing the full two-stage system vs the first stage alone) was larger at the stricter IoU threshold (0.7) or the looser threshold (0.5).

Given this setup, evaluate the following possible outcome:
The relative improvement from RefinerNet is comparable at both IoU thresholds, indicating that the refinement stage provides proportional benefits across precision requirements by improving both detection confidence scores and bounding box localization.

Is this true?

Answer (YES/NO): NO